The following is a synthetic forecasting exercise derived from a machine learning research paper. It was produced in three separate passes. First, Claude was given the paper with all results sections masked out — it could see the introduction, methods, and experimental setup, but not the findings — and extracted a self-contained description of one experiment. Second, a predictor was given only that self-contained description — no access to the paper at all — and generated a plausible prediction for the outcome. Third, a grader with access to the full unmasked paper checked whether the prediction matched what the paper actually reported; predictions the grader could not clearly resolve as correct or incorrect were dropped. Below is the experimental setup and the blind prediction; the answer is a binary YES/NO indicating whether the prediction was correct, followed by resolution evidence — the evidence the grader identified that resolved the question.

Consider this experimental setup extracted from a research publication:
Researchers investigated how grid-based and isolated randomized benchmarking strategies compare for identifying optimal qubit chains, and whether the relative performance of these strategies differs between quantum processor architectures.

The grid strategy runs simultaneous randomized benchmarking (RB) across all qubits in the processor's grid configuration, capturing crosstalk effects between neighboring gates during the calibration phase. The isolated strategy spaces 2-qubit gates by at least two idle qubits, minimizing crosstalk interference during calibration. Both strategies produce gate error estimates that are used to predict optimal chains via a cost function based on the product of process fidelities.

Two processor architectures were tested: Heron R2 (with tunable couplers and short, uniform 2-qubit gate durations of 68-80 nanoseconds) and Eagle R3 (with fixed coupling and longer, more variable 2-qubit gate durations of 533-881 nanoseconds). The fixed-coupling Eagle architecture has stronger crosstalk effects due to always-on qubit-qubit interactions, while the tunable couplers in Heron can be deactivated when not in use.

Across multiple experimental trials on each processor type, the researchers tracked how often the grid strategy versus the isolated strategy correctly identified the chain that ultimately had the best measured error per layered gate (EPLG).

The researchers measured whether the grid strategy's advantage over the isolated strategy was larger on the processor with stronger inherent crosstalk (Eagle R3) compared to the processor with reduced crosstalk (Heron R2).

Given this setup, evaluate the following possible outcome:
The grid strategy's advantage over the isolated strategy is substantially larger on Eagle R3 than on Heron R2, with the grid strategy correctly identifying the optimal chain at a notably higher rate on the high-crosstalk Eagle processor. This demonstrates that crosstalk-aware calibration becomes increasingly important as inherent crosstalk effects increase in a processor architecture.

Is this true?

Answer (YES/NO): YES